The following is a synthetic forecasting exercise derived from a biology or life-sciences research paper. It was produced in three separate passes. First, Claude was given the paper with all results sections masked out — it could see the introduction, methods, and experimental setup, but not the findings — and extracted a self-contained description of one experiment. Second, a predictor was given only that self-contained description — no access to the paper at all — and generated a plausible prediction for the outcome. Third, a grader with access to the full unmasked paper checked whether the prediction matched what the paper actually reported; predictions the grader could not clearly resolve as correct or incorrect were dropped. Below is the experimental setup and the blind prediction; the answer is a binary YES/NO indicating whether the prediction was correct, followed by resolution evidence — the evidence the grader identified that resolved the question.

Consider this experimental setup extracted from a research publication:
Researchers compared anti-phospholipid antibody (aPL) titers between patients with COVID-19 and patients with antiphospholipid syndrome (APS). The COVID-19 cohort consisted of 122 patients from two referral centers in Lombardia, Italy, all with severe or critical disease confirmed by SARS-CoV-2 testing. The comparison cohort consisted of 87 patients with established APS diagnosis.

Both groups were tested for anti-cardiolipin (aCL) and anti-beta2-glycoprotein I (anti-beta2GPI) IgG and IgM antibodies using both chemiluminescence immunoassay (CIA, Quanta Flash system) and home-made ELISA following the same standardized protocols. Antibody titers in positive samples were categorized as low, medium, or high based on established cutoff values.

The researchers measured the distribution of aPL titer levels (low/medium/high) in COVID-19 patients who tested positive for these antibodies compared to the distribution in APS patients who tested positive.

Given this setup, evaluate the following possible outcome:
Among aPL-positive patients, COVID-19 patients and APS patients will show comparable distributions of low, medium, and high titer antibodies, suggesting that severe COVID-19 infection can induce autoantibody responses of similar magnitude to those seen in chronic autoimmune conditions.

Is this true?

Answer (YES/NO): NO